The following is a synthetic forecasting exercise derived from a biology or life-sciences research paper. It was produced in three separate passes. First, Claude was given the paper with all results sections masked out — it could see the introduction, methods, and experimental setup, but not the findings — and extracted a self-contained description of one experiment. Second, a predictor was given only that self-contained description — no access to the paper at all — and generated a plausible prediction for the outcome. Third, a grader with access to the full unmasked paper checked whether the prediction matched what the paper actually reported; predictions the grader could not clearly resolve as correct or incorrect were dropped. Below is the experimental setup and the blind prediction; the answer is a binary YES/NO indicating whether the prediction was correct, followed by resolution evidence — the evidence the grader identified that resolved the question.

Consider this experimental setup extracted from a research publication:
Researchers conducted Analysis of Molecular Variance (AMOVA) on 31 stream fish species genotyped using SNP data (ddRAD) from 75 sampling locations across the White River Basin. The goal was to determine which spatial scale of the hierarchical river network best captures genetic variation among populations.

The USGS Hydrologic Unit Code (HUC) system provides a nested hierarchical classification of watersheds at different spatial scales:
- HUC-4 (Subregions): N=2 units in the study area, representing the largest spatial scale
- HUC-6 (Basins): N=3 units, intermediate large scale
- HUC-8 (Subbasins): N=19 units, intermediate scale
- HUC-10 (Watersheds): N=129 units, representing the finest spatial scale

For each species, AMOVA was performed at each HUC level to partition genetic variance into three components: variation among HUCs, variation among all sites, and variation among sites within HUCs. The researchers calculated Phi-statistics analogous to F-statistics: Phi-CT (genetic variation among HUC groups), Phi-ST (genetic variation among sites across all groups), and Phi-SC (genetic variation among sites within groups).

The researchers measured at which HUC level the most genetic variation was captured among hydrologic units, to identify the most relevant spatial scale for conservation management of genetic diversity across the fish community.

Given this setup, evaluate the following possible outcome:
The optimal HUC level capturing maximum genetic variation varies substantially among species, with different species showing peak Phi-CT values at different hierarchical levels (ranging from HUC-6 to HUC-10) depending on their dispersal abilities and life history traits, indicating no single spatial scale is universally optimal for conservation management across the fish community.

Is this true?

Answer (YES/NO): NO